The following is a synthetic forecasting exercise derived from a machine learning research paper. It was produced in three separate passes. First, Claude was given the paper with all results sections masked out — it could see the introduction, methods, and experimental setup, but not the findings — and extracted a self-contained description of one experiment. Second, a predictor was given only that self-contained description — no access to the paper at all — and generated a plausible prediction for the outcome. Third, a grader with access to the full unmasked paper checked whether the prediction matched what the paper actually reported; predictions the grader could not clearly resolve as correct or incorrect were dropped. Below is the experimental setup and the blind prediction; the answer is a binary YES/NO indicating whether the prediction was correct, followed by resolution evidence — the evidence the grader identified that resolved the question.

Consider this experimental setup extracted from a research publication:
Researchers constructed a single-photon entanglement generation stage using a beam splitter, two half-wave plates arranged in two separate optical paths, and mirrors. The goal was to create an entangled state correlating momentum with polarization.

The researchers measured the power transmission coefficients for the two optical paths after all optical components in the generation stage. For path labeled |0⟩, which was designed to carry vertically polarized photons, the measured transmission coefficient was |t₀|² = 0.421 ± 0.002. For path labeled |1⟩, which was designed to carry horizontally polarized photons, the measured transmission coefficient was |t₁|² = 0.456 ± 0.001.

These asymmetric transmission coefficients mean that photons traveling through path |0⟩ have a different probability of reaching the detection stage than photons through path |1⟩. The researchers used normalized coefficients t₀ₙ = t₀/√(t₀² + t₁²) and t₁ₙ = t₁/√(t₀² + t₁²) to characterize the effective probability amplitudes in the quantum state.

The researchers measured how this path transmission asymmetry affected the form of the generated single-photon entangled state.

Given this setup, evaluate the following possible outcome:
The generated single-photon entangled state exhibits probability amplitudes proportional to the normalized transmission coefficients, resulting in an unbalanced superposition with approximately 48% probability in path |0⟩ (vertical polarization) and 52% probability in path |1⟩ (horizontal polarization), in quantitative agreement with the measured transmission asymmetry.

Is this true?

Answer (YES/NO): YES